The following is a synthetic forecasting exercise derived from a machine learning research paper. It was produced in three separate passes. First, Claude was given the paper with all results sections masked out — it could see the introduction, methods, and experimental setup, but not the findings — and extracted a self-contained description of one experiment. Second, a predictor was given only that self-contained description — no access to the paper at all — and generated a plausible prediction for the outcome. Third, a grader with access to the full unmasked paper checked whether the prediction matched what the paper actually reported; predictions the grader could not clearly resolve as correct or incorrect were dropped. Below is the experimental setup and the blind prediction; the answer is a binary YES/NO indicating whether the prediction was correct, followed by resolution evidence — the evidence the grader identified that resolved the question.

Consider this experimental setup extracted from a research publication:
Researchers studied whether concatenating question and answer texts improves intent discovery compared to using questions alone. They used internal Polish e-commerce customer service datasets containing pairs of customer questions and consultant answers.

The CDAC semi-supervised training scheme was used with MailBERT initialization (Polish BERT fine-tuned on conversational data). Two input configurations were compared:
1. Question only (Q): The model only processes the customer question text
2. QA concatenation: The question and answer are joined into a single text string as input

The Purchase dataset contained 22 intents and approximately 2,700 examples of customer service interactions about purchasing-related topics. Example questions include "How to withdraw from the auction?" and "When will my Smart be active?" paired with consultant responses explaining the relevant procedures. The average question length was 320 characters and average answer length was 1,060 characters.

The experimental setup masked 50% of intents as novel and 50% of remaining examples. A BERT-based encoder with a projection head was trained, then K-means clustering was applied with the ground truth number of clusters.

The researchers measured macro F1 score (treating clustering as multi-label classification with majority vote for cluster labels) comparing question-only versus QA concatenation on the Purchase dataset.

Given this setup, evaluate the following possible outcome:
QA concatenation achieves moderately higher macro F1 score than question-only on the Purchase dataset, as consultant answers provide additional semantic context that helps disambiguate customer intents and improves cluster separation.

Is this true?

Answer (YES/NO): NO